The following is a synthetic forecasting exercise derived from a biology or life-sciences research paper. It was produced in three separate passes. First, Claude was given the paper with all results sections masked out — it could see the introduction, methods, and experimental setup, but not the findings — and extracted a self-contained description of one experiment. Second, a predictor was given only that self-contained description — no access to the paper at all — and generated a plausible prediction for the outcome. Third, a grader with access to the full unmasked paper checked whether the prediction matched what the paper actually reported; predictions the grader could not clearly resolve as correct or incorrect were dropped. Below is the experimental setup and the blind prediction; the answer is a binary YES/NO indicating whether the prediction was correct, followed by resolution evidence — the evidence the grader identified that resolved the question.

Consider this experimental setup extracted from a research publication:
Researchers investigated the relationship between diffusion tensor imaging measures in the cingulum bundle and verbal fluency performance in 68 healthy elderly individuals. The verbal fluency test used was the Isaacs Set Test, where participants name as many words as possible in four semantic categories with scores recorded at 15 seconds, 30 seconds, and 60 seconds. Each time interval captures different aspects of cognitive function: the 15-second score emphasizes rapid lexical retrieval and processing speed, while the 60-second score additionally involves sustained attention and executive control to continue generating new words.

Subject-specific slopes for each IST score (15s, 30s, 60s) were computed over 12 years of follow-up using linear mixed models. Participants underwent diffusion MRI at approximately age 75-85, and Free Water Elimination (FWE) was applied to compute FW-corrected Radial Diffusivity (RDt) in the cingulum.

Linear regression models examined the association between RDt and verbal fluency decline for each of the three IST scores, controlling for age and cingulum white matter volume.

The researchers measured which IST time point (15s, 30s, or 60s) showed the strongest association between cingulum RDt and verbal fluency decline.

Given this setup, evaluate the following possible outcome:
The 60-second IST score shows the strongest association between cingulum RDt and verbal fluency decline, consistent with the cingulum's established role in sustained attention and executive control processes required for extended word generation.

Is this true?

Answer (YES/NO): NO